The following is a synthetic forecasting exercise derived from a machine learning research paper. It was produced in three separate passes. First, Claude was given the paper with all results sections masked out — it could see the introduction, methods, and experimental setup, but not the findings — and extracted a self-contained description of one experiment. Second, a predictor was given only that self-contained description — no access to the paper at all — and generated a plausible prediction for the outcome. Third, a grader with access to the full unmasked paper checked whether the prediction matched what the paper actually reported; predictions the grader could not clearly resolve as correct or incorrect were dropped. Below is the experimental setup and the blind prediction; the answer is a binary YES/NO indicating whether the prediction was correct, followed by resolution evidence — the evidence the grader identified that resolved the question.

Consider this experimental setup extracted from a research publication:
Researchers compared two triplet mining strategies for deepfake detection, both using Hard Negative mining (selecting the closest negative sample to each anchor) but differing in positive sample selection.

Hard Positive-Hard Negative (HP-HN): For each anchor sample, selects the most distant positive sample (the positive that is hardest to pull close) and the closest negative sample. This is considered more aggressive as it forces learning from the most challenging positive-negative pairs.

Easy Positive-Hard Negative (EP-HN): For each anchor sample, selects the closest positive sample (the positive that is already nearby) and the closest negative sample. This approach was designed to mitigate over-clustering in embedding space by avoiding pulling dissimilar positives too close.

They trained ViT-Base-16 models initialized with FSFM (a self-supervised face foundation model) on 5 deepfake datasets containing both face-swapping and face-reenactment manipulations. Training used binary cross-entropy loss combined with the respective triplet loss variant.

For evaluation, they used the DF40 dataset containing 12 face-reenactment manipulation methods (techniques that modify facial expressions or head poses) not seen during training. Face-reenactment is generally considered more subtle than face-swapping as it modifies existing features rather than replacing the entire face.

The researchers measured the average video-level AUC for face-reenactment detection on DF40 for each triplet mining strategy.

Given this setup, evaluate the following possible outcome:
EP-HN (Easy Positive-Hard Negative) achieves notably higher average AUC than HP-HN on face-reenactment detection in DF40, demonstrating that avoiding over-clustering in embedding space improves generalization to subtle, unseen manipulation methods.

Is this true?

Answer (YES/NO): NO